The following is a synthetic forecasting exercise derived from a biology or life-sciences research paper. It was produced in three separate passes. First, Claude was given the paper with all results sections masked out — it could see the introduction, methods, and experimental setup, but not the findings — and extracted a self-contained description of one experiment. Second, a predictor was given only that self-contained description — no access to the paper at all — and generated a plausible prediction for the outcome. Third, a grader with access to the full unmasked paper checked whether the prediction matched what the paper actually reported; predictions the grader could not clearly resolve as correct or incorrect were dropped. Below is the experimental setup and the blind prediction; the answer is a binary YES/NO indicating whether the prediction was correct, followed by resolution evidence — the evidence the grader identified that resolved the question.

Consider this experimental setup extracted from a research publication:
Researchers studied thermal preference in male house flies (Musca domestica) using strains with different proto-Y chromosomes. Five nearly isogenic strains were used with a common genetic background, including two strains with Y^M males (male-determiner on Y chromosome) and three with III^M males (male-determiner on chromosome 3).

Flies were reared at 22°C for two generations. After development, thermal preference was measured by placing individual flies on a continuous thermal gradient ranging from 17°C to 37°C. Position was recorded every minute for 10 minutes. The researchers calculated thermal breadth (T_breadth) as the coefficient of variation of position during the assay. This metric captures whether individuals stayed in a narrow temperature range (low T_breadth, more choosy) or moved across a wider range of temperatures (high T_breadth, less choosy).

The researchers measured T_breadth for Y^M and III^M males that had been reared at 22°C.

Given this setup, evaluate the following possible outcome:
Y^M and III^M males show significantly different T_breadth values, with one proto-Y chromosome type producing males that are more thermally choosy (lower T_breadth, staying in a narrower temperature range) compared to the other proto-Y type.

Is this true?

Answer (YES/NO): NO